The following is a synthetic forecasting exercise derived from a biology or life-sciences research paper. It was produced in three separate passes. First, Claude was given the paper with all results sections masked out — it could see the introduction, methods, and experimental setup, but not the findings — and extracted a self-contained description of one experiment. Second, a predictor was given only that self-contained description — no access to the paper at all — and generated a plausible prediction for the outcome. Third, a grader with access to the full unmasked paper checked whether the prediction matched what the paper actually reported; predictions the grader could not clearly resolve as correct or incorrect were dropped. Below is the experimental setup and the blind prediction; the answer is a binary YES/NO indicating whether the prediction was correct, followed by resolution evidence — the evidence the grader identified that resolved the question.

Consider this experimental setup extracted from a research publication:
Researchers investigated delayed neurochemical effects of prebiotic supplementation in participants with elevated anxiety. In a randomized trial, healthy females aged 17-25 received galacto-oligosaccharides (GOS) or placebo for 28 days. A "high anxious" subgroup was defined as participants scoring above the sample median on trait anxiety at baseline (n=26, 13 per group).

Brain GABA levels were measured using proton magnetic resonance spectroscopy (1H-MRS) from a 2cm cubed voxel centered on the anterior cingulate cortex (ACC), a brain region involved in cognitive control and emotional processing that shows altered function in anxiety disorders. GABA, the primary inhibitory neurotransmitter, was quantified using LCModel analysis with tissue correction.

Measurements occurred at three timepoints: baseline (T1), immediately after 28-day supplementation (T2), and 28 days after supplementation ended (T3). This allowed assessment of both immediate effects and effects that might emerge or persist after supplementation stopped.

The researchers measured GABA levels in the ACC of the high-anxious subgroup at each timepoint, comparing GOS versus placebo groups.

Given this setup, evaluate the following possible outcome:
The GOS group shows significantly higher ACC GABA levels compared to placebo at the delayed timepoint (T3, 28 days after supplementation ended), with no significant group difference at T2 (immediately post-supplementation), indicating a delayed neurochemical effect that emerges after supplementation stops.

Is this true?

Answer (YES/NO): NO